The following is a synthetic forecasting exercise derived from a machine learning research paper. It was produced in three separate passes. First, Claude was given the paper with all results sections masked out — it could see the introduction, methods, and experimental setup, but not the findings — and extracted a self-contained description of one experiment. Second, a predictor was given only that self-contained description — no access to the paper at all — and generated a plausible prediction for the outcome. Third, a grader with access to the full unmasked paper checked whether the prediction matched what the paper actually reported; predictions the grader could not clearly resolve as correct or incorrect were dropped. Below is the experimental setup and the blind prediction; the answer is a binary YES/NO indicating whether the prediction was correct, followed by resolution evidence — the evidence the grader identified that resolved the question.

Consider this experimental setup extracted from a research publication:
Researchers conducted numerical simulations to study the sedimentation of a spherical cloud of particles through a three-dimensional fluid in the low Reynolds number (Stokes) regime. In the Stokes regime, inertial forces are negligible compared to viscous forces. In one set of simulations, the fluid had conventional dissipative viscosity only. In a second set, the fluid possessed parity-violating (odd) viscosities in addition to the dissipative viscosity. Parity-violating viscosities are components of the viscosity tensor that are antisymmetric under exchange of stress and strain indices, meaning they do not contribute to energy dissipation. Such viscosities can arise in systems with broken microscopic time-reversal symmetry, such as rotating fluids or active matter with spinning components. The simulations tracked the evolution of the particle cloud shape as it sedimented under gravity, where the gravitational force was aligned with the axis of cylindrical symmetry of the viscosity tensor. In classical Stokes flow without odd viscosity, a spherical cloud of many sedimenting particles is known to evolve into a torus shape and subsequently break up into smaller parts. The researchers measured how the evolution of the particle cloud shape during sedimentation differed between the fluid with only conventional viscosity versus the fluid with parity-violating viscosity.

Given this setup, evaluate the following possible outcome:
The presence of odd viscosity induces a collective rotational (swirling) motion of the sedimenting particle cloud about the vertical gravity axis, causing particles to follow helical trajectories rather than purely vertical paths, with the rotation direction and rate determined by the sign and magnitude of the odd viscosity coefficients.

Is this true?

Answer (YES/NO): YES